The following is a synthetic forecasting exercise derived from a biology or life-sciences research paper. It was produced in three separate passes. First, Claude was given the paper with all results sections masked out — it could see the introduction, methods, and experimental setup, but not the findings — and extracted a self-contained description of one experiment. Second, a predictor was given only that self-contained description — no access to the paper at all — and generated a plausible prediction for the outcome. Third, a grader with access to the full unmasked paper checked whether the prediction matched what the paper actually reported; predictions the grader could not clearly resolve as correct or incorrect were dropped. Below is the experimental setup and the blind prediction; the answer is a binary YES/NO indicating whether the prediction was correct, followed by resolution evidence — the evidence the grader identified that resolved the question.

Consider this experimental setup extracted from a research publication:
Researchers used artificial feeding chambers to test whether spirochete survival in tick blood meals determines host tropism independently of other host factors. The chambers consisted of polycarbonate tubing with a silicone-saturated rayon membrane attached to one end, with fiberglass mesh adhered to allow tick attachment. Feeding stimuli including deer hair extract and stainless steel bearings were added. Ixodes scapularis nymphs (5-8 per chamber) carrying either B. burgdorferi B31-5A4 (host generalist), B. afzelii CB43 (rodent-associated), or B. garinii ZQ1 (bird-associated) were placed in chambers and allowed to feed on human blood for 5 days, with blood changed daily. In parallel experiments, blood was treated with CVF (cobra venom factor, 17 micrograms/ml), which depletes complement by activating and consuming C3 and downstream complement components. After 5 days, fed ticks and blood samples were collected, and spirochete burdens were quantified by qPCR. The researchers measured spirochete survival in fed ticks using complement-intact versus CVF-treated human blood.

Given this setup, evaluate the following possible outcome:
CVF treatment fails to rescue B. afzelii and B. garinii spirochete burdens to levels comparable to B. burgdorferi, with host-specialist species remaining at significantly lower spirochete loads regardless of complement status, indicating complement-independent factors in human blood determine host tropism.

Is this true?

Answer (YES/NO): NO